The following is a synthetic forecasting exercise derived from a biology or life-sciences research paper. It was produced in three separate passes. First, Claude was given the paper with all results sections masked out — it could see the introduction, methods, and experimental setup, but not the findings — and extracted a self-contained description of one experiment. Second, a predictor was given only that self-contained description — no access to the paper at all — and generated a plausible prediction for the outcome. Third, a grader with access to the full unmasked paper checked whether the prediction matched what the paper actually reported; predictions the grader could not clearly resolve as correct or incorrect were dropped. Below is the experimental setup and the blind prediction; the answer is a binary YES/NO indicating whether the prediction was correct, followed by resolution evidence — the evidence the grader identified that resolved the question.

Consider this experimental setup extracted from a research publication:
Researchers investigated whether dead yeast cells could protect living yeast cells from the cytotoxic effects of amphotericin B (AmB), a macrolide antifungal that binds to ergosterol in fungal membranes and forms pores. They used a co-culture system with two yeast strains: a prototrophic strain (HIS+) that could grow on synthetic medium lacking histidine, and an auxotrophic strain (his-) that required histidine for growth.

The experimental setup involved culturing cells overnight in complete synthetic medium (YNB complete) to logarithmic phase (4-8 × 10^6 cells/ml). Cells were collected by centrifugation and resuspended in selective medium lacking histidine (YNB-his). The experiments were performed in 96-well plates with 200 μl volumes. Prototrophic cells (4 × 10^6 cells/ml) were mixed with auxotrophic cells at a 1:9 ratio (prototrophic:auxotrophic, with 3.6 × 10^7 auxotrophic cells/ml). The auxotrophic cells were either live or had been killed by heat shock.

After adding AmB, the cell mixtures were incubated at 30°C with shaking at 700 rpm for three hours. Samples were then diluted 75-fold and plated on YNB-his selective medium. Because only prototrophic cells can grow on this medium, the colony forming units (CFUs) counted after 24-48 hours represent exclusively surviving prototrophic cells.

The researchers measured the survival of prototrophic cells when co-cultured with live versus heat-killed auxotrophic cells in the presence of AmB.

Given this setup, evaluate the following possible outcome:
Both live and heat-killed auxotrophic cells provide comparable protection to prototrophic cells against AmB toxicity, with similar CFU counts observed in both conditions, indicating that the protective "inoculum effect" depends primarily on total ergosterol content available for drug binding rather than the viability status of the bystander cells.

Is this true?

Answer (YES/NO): NO